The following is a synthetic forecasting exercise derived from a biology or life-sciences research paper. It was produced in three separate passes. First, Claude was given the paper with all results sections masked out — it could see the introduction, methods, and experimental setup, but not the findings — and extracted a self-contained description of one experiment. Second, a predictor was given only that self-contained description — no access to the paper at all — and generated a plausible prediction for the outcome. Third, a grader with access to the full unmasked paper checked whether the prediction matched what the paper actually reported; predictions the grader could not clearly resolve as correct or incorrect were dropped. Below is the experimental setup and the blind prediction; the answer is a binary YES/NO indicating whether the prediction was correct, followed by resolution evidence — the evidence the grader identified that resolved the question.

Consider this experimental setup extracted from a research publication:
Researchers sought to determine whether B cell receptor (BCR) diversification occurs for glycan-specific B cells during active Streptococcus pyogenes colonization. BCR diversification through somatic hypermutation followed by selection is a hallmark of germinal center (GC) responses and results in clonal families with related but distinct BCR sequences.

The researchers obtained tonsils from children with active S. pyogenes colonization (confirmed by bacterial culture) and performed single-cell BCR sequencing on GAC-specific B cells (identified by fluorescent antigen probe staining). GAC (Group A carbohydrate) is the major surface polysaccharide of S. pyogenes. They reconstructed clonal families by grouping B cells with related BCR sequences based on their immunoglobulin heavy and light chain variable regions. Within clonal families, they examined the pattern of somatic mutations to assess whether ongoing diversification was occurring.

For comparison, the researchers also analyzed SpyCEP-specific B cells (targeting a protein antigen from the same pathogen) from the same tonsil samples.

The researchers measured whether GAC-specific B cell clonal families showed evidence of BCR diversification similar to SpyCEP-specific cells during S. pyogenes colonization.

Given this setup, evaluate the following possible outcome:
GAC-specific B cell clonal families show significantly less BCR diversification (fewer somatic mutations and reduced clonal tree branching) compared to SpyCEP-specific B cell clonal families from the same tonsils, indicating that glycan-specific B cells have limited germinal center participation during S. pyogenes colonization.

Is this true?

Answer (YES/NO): NO